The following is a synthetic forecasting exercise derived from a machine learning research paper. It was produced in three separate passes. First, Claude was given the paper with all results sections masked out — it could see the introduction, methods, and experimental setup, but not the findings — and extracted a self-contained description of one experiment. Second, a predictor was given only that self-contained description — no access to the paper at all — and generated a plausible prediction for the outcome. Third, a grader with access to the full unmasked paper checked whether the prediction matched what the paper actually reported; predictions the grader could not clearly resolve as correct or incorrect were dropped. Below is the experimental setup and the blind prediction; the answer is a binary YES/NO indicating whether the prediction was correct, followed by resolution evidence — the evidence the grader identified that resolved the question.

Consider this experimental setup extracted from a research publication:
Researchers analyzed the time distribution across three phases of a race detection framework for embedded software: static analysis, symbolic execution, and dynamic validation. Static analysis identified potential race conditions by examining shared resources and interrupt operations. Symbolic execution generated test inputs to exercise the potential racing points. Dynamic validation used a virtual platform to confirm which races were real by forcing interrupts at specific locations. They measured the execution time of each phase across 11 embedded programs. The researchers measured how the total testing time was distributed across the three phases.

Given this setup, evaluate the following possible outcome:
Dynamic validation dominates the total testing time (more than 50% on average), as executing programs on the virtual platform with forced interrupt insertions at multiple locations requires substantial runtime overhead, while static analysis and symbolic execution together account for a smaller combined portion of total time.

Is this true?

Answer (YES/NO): NO